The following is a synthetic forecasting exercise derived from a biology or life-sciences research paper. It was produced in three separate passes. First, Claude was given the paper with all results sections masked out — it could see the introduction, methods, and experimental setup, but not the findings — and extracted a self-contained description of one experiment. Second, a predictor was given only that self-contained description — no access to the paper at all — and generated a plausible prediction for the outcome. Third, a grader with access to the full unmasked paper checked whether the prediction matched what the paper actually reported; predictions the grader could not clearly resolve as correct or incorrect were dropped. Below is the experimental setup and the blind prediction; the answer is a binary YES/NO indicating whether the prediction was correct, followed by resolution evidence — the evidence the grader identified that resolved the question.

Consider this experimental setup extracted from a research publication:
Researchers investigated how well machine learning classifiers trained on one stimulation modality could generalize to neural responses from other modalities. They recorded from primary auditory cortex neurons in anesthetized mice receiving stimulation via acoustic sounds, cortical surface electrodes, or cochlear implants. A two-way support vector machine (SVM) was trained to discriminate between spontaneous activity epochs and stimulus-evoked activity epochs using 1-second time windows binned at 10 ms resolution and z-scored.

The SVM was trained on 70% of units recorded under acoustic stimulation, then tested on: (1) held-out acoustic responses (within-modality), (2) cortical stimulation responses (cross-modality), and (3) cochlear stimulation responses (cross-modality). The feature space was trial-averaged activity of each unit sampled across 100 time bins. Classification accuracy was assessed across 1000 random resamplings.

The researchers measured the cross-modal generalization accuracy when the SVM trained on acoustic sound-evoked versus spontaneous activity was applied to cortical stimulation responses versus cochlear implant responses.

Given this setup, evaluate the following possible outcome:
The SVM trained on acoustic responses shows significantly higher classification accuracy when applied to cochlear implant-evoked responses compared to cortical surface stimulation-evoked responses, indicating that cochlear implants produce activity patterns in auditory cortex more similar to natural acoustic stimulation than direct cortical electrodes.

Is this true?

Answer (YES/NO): NO